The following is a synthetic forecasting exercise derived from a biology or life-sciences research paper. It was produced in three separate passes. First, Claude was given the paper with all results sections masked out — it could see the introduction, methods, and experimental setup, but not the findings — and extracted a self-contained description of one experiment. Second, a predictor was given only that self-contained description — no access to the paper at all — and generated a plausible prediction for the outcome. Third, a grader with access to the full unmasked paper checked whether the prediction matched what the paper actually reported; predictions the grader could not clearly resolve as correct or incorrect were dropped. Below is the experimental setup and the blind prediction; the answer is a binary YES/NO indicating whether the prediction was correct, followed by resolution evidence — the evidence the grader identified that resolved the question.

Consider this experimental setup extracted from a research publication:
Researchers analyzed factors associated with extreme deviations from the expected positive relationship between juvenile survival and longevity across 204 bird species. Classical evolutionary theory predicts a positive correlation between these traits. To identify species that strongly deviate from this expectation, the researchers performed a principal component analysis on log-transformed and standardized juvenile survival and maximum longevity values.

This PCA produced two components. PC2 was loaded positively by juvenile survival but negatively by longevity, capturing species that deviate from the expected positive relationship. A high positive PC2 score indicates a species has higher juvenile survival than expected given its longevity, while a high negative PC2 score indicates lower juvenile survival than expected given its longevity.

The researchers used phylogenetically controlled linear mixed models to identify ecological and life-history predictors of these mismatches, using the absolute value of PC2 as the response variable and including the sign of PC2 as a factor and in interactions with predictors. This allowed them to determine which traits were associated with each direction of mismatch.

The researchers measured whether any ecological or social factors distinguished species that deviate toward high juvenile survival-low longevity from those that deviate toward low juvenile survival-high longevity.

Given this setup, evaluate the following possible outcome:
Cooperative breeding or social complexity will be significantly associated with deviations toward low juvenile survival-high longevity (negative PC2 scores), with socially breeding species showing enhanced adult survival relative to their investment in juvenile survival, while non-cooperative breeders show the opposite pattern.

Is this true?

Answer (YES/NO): NO